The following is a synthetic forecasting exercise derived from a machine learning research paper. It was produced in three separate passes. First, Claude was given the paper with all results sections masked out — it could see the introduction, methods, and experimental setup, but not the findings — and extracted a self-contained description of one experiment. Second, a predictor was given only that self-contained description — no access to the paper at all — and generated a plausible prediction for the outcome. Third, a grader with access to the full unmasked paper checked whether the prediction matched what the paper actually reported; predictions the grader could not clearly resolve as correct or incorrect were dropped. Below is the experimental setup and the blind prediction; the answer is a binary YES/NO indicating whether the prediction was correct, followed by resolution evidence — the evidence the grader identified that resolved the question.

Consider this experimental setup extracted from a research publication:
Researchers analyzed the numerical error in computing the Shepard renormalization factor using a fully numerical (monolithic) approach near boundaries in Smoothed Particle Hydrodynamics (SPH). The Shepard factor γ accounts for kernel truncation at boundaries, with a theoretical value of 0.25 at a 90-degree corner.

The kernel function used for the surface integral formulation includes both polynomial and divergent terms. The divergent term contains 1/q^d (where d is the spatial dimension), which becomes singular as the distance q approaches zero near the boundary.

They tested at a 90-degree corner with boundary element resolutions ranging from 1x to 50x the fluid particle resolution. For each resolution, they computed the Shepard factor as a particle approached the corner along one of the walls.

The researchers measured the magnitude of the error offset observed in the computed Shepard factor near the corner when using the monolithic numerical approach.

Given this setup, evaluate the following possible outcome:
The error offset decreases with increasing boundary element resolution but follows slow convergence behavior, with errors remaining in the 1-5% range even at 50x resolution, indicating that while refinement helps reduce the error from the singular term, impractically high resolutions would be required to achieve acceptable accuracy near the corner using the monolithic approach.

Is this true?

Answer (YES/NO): NO